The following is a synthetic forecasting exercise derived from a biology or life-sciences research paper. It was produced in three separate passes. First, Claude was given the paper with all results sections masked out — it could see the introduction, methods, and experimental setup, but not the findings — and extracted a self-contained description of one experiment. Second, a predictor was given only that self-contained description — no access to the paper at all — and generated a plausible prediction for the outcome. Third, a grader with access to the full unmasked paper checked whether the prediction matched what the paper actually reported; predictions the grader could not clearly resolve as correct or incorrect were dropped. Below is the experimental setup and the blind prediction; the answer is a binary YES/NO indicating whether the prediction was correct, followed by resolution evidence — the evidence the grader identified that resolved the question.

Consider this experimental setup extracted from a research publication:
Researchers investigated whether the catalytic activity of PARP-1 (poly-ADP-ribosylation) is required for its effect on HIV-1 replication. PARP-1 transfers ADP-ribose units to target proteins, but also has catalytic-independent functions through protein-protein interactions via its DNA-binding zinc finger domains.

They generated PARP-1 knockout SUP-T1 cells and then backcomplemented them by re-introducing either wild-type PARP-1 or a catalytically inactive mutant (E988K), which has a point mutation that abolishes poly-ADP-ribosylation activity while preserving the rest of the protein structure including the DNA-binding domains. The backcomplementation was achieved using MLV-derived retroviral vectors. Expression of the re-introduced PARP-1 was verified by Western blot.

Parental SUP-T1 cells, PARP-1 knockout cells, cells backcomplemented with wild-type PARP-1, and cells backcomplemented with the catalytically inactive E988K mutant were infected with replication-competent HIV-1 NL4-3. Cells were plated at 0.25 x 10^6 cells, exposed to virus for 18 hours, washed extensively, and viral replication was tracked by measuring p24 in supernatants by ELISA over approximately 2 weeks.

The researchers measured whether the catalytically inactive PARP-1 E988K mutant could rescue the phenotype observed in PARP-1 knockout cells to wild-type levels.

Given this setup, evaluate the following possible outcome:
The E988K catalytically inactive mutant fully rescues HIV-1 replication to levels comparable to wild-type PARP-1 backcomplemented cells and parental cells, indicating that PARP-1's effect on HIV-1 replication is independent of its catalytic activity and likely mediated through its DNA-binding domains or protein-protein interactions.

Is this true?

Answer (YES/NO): YES